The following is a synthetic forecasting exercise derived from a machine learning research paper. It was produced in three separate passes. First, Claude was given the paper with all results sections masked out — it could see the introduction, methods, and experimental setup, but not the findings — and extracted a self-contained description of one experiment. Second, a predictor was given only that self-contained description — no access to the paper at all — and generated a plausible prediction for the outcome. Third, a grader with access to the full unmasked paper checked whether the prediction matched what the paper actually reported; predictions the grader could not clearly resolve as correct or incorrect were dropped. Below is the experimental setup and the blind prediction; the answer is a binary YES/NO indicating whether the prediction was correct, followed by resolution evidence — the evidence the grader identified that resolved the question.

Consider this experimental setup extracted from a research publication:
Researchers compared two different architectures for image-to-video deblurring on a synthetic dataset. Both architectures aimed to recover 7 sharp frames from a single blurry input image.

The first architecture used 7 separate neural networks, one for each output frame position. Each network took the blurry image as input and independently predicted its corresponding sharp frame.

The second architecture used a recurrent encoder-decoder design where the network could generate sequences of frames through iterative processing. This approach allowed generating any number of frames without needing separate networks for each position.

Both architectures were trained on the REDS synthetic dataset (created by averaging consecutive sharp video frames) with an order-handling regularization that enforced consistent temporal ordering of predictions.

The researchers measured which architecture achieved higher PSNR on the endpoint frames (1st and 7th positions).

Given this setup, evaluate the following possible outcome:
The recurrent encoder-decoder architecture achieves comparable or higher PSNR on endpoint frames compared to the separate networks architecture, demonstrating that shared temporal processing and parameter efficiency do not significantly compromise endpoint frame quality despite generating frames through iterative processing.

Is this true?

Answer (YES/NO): YES